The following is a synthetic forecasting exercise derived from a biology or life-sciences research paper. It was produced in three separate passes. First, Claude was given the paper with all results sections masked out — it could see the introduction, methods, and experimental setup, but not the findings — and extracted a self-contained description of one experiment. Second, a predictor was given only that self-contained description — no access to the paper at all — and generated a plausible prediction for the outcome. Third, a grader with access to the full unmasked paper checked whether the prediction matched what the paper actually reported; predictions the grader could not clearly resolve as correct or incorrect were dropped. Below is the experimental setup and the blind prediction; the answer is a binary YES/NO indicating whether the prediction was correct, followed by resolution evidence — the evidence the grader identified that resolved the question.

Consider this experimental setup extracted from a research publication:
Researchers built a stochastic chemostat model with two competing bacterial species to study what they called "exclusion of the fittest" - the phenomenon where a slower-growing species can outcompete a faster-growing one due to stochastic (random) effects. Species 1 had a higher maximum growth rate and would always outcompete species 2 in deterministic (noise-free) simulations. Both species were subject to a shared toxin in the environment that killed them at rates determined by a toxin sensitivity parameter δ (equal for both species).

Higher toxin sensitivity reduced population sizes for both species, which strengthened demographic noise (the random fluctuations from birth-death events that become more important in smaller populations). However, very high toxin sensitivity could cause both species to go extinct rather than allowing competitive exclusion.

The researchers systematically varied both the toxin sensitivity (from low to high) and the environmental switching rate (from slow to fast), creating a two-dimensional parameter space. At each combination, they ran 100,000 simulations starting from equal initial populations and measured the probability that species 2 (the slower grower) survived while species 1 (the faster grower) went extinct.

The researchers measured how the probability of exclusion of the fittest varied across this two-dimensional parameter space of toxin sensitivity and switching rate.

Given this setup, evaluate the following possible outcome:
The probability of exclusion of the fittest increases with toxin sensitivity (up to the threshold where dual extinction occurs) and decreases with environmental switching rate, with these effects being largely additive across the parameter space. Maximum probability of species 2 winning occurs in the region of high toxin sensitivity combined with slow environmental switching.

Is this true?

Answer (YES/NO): NO